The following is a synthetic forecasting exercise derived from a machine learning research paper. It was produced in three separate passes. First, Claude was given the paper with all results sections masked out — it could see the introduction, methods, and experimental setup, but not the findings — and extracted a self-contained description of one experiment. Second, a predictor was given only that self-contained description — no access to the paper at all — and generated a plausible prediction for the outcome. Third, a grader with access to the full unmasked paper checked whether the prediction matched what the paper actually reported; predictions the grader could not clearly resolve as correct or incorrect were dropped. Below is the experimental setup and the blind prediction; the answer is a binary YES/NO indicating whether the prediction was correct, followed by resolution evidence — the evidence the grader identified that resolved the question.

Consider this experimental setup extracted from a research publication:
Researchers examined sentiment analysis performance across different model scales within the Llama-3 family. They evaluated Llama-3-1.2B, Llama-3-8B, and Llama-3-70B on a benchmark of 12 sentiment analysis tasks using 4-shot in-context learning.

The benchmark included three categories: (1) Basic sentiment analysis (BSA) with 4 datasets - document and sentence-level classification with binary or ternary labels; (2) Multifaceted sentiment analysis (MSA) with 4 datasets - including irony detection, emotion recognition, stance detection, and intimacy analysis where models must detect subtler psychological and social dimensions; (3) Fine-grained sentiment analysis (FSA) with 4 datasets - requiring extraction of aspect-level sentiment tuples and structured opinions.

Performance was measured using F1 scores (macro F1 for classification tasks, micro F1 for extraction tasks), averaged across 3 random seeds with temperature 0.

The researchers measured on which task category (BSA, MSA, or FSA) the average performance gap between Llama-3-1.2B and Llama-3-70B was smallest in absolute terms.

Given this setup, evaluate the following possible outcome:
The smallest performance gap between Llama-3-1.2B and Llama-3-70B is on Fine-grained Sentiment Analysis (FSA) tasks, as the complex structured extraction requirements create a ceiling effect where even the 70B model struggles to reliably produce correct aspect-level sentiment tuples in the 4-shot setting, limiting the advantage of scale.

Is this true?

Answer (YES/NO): NO